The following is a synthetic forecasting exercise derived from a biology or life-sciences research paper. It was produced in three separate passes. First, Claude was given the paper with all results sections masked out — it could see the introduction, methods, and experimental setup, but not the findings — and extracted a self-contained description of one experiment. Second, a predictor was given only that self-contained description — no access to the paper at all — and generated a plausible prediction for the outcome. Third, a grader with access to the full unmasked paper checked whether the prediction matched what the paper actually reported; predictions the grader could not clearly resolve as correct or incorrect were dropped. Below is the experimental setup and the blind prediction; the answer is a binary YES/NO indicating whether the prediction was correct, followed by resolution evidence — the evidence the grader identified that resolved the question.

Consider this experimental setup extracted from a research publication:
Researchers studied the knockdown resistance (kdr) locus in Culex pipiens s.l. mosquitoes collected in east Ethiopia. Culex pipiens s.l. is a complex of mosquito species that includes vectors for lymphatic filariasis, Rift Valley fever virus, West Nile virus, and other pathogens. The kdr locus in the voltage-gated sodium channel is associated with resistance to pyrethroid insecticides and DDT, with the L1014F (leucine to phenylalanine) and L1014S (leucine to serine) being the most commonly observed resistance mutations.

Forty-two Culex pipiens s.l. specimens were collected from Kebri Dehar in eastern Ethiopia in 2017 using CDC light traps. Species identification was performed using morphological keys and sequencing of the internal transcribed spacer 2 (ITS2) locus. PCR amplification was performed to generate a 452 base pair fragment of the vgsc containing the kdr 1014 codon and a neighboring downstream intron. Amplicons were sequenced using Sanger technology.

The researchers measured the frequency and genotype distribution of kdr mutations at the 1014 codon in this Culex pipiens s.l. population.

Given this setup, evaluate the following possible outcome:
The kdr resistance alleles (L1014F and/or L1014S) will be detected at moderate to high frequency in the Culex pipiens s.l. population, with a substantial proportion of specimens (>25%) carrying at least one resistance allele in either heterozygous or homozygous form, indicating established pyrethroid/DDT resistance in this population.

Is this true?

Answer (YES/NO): YES